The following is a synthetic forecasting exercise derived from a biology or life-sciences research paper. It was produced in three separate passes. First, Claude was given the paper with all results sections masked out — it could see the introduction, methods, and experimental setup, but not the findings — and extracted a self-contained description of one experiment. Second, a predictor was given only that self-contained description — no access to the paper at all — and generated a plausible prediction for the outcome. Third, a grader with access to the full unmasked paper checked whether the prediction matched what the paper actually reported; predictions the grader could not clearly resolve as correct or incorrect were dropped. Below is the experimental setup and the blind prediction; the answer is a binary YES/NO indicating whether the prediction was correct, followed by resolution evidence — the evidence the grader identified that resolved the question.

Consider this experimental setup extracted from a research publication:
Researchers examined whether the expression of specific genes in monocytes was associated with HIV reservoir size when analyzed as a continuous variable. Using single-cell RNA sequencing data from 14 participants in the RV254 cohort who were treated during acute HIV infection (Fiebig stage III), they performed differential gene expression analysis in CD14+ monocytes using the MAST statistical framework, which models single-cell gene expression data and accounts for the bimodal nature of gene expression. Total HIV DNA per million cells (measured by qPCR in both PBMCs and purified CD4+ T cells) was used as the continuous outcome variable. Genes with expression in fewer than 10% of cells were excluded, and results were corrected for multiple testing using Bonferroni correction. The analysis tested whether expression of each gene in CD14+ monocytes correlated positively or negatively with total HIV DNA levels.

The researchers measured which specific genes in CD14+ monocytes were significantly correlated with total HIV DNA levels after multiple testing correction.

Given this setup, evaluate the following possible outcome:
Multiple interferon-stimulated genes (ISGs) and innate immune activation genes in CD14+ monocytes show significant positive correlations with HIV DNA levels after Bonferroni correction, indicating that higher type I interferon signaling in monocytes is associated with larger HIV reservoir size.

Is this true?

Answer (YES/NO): NO